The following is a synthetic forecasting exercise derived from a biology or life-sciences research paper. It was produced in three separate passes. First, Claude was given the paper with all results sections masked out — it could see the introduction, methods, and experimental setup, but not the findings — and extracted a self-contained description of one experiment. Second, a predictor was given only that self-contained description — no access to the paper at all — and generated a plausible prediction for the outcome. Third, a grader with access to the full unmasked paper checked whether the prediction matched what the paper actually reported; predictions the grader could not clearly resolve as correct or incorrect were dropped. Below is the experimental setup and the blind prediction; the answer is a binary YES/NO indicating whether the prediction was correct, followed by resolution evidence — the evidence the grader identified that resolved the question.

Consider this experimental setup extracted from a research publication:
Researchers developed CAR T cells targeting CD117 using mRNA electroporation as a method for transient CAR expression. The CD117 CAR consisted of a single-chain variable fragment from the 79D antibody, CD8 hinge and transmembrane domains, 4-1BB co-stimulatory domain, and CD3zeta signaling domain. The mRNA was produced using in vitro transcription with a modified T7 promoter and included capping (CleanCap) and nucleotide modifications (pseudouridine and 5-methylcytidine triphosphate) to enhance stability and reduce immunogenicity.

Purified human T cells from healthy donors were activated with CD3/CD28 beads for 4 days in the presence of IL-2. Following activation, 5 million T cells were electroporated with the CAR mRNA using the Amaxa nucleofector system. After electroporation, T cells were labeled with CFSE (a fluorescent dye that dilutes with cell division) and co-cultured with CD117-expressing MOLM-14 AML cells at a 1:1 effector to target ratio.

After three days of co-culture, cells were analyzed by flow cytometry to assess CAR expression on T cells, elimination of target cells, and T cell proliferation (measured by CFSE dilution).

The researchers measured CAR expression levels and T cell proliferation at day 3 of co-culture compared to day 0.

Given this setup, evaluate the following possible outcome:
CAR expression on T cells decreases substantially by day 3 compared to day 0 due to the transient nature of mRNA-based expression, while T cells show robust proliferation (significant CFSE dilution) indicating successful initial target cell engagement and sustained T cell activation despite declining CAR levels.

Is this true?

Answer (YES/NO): YES